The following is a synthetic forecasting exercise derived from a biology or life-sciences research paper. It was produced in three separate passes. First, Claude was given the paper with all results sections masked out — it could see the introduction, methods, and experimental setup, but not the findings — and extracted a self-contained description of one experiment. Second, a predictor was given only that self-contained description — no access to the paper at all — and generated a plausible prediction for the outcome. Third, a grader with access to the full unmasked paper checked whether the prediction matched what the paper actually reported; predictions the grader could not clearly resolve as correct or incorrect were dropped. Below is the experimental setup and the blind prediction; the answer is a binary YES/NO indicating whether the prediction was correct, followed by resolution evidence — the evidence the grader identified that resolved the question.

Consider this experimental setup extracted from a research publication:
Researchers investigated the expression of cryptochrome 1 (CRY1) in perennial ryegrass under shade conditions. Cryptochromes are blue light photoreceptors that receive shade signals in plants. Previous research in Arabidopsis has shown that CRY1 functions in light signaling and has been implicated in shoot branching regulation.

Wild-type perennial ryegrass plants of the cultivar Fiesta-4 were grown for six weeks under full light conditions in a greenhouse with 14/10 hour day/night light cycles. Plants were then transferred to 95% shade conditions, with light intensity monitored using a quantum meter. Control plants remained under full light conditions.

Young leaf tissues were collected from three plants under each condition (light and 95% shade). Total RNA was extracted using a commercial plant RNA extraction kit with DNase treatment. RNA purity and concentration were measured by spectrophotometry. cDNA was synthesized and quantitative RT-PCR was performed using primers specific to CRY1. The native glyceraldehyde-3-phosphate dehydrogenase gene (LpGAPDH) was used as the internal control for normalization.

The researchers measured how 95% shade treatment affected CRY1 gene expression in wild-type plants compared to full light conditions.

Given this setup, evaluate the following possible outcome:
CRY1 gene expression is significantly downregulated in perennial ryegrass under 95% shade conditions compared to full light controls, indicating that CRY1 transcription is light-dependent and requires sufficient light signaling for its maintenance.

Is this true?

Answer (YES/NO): NO